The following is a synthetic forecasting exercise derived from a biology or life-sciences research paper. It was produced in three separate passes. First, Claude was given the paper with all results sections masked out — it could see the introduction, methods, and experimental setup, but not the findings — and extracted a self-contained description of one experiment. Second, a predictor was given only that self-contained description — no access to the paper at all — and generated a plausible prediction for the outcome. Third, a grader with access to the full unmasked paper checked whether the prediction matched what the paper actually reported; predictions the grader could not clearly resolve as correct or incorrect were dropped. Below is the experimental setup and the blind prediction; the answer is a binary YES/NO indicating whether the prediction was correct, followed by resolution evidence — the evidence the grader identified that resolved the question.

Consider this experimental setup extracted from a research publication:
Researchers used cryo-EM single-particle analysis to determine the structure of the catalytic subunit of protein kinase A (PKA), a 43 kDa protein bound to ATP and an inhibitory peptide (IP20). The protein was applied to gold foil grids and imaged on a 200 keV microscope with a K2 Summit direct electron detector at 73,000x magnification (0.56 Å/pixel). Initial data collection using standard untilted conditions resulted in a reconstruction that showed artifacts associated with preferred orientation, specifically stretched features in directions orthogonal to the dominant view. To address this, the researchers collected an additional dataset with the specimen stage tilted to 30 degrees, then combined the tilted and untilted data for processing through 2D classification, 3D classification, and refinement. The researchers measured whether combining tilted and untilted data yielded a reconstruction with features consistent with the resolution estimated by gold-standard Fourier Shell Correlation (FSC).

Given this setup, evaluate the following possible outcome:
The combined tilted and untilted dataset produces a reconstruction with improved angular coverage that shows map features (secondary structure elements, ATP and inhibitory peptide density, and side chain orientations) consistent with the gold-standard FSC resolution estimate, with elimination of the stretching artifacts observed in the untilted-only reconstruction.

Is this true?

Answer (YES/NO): NO